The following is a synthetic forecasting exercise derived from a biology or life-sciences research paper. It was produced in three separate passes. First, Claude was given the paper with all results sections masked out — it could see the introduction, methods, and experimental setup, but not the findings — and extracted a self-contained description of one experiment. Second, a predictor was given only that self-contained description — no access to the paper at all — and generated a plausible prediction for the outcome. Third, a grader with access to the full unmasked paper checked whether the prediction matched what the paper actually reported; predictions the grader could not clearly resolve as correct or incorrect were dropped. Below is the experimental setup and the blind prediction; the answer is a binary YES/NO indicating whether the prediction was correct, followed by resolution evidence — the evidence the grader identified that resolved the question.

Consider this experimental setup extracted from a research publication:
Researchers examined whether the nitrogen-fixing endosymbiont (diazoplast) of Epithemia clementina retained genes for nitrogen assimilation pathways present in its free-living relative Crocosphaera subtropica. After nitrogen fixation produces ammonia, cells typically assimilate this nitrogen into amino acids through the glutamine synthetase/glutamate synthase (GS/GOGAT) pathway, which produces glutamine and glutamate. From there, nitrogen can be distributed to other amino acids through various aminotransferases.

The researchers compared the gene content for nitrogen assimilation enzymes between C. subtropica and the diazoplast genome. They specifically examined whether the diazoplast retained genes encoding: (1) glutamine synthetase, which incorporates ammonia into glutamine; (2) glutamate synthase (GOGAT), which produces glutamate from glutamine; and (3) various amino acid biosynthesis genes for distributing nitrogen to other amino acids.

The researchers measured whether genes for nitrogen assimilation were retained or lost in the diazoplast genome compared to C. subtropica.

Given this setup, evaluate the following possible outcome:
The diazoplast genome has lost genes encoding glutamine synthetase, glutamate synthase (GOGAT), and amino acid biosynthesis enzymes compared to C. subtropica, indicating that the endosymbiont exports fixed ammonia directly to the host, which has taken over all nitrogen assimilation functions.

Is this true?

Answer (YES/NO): NO